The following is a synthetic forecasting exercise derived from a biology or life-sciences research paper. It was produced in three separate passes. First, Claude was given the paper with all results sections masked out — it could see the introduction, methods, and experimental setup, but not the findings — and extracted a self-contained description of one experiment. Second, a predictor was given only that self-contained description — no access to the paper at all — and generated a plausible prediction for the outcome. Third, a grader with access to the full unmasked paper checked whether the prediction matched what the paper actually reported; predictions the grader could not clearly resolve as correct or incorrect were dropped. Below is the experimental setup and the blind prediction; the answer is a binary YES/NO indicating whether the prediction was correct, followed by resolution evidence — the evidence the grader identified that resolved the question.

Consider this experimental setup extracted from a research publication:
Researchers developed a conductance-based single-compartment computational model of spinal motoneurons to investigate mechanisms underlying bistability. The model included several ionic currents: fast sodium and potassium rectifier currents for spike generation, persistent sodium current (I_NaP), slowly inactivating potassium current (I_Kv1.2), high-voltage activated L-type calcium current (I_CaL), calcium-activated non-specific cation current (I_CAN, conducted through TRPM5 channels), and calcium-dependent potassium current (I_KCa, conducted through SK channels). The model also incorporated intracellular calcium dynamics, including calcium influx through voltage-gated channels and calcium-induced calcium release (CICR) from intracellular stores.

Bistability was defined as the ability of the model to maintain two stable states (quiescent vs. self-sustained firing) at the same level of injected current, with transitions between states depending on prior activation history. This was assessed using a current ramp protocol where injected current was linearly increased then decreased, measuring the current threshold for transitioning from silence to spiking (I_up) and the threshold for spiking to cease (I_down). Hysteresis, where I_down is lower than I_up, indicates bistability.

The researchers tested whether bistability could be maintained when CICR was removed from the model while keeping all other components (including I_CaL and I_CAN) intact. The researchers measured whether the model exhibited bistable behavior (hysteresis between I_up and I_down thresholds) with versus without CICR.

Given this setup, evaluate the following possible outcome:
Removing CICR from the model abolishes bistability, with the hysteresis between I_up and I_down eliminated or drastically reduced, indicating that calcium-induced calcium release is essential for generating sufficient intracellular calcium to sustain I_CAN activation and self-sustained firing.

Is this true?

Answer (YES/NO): YES